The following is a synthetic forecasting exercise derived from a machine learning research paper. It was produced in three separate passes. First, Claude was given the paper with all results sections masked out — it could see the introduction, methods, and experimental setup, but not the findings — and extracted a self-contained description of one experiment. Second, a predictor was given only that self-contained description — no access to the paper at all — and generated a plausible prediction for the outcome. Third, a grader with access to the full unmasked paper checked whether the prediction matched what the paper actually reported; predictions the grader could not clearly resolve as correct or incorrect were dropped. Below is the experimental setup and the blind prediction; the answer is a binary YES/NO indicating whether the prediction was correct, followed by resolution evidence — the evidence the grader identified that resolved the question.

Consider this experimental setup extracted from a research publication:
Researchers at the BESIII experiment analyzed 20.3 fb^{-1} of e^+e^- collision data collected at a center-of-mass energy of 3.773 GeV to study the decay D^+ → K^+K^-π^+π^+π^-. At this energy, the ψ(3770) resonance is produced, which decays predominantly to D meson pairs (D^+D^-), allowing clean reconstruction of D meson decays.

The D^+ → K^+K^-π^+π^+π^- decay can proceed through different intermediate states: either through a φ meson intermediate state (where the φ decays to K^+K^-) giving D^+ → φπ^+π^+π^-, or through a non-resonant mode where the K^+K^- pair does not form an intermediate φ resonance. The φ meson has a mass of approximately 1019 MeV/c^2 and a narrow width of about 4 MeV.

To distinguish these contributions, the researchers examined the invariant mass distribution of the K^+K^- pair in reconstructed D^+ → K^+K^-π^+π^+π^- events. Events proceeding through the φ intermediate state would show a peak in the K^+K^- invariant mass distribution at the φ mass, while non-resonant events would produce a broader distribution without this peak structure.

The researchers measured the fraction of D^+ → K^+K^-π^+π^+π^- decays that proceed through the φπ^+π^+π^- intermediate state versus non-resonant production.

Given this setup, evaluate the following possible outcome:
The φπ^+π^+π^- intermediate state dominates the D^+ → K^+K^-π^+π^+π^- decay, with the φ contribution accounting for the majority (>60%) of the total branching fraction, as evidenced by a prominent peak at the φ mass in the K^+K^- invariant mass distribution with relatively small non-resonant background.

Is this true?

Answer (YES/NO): NO